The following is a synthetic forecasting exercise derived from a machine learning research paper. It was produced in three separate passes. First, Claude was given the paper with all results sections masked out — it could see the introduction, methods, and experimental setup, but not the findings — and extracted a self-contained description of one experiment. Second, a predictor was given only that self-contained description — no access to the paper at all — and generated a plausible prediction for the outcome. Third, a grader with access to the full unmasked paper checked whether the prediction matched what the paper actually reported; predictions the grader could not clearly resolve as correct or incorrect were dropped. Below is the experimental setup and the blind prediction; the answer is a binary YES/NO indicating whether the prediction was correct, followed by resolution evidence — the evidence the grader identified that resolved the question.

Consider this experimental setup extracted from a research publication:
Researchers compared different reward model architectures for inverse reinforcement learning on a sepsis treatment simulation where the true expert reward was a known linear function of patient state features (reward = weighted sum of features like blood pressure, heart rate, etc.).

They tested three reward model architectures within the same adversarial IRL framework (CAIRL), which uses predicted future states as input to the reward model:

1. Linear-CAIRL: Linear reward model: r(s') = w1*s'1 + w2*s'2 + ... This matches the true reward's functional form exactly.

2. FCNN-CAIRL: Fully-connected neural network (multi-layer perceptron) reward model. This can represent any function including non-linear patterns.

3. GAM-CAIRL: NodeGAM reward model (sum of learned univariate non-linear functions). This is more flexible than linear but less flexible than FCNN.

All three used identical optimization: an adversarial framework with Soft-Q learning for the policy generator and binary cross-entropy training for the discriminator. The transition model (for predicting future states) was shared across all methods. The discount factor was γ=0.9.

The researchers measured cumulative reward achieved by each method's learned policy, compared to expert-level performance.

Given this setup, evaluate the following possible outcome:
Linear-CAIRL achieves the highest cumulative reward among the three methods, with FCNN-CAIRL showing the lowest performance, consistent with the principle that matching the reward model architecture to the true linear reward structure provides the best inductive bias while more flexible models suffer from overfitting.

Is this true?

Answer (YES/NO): NO